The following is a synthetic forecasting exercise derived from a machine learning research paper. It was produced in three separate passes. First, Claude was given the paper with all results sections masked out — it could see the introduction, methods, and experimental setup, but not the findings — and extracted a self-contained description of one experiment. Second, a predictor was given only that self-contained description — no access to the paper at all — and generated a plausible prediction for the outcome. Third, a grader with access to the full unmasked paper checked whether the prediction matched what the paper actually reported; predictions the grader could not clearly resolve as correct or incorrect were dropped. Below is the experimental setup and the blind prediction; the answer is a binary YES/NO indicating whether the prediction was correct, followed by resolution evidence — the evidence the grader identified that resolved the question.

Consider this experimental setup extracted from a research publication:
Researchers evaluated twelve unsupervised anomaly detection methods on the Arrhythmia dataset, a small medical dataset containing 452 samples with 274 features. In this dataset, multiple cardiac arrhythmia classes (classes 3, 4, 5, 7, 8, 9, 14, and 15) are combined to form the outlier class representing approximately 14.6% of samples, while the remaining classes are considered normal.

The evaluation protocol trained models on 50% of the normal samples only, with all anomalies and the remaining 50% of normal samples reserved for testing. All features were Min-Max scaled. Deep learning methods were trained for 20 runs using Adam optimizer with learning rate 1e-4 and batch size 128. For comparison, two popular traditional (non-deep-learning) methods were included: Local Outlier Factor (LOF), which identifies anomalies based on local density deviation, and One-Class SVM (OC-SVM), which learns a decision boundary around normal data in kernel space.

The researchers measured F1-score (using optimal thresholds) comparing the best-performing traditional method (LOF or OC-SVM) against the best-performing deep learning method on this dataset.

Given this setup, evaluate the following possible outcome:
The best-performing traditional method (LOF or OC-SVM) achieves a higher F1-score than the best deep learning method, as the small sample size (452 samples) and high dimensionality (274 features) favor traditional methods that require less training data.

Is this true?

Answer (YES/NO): YES